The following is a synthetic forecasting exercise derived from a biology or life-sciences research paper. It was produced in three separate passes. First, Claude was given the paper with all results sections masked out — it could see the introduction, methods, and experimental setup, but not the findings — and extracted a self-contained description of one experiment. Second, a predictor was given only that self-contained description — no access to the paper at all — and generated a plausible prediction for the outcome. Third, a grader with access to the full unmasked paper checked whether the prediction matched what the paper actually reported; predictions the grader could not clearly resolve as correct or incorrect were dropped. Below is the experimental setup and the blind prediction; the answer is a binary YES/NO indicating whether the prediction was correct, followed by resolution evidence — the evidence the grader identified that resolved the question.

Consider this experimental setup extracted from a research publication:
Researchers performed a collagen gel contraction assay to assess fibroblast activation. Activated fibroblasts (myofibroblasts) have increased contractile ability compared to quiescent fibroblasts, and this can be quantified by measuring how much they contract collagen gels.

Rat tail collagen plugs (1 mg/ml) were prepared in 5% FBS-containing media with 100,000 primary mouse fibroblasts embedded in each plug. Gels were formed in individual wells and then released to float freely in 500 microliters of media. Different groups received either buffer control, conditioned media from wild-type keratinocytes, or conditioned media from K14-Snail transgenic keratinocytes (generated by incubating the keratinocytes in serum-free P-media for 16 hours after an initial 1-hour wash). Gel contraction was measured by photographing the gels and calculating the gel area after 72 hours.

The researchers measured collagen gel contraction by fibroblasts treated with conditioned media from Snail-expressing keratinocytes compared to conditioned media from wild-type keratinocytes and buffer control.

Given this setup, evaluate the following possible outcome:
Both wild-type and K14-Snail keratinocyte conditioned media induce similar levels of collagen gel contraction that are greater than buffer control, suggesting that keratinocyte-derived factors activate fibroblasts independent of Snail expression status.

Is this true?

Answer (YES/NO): NO